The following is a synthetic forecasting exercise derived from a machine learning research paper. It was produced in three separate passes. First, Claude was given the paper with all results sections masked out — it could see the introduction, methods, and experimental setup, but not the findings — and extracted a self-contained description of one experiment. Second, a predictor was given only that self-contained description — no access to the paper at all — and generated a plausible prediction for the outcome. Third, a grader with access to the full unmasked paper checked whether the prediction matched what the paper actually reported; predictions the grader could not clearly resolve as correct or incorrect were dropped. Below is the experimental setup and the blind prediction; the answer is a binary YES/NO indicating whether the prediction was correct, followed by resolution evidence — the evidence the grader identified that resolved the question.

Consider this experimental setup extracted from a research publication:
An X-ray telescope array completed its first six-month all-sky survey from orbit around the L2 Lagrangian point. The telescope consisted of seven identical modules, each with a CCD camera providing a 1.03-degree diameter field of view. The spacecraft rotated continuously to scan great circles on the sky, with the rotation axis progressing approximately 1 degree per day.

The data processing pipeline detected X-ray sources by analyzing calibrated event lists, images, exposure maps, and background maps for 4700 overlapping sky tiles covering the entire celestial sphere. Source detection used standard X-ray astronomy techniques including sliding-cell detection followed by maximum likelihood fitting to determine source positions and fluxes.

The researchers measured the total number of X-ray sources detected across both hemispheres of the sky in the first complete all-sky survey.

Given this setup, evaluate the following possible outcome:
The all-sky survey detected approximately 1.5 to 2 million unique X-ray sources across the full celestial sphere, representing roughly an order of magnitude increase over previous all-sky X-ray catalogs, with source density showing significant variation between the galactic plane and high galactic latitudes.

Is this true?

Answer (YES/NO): NO